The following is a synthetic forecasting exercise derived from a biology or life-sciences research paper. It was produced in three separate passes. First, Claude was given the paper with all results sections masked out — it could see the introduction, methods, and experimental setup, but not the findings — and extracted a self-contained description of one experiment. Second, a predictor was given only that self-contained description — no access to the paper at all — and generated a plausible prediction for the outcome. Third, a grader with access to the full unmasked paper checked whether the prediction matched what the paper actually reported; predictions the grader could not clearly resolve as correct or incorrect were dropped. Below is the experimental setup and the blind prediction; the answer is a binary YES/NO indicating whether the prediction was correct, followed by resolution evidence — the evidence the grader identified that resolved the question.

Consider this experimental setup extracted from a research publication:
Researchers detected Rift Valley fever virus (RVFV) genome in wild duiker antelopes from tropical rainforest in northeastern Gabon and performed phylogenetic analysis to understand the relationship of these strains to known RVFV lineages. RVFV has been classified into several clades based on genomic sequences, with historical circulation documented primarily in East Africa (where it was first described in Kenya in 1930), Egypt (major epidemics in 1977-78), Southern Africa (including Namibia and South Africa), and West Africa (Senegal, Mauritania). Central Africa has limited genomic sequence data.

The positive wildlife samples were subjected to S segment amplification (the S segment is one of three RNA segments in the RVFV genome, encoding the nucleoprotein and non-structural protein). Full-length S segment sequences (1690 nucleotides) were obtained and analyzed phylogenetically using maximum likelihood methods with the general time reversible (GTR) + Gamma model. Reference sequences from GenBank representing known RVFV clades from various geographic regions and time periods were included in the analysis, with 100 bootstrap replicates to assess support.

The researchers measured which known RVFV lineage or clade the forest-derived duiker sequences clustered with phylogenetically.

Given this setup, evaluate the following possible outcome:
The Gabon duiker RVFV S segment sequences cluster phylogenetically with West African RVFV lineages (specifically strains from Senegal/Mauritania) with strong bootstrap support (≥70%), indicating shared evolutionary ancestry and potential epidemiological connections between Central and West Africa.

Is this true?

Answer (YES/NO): NO